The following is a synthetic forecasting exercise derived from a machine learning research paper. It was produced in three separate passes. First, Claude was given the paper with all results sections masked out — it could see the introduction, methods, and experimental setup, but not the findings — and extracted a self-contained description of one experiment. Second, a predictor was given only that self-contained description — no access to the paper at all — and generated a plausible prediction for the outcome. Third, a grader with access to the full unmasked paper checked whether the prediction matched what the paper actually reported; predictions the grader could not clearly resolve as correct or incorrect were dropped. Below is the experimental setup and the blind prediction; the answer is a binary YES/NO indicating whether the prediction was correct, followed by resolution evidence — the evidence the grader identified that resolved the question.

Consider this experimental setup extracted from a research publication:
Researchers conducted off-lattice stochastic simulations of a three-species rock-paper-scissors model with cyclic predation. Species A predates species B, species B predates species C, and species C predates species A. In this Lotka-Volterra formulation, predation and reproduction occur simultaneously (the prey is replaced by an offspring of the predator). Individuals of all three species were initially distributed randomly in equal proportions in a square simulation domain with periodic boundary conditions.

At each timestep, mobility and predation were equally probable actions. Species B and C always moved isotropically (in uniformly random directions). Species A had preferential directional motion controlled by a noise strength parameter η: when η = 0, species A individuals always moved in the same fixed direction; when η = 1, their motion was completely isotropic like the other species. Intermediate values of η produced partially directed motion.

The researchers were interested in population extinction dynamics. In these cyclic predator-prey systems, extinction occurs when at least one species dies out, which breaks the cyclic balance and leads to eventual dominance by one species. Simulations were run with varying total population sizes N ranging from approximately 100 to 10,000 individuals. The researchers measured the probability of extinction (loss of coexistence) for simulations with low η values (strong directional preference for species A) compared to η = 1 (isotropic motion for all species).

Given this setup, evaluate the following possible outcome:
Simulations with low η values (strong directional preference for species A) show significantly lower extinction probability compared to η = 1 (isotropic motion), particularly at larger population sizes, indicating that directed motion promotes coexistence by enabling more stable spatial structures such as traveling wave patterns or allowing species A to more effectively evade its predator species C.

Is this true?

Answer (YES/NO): NO